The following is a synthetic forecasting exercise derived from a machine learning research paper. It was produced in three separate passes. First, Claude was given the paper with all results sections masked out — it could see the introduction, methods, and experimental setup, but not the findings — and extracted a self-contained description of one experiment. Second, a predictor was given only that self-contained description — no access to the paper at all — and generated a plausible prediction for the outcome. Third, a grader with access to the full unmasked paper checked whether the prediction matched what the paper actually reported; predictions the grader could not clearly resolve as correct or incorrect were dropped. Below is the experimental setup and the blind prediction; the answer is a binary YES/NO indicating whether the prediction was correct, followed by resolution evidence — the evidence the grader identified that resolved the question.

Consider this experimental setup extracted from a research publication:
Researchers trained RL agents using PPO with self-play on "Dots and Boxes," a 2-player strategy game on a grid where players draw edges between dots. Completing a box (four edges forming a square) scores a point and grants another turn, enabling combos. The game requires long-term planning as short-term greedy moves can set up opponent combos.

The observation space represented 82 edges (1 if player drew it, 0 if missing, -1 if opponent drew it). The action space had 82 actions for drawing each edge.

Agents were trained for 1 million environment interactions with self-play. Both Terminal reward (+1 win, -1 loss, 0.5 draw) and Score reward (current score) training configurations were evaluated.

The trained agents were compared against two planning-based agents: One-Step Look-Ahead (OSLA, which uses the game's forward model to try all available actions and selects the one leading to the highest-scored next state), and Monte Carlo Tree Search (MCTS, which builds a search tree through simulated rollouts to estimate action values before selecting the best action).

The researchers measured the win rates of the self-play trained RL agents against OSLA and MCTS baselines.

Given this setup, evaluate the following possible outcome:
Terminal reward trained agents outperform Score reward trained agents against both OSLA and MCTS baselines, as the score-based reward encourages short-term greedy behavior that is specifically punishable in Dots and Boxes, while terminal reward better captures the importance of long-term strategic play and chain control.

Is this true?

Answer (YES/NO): NO